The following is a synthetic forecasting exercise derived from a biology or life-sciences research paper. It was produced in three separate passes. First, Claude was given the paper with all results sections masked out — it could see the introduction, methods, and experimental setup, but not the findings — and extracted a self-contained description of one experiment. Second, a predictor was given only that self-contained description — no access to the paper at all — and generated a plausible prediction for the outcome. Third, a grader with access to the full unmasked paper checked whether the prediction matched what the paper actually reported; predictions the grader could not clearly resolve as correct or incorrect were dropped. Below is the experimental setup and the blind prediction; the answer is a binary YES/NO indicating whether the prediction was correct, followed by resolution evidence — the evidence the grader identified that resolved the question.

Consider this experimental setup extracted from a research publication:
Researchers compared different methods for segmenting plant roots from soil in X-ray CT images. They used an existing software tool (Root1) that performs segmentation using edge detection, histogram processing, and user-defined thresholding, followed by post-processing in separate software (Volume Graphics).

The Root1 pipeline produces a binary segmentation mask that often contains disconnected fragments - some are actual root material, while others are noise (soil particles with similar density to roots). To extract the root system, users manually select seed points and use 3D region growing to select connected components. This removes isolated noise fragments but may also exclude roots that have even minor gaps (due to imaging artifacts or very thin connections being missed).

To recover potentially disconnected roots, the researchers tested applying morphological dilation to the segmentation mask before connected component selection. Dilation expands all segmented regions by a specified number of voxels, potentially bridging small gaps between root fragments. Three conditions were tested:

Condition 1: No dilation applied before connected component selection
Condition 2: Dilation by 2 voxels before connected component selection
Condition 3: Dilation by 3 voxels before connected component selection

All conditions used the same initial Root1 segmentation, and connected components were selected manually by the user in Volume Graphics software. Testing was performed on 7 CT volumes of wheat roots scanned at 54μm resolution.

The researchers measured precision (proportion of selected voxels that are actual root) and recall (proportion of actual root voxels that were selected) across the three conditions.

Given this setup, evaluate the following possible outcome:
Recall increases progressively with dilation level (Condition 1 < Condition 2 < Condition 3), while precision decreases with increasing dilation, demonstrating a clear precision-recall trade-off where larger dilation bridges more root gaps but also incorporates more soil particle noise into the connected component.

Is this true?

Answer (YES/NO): YES